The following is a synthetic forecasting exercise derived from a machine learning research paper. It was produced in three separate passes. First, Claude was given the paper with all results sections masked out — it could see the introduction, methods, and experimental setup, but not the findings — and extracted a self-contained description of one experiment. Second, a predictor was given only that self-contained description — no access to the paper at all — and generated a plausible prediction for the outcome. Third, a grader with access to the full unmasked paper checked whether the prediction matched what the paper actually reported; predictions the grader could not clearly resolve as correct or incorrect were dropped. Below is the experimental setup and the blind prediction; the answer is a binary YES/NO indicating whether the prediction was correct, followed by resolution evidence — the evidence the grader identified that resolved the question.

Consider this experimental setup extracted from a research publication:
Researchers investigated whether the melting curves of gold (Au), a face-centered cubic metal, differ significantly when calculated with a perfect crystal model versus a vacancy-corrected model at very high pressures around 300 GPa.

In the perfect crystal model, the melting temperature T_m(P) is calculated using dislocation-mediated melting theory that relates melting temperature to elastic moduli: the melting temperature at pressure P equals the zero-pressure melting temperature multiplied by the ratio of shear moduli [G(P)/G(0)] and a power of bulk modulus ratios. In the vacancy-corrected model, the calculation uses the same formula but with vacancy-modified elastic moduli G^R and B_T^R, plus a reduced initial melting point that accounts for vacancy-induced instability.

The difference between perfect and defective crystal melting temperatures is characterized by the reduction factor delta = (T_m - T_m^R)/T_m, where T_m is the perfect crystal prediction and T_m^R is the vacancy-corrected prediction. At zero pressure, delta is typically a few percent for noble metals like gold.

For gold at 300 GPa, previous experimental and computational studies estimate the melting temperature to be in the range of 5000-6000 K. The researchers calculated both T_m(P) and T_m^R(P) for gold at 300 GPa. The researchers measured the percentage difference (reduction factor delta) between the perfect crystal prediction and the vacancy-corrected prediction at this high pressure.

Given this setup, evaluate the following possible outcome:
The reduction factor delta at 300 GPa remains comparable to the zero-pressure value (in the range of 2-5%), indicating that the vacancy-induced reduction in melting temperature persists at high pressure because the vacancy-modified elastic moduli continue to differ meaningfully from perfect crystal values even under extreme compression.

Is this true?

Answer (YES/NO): NO